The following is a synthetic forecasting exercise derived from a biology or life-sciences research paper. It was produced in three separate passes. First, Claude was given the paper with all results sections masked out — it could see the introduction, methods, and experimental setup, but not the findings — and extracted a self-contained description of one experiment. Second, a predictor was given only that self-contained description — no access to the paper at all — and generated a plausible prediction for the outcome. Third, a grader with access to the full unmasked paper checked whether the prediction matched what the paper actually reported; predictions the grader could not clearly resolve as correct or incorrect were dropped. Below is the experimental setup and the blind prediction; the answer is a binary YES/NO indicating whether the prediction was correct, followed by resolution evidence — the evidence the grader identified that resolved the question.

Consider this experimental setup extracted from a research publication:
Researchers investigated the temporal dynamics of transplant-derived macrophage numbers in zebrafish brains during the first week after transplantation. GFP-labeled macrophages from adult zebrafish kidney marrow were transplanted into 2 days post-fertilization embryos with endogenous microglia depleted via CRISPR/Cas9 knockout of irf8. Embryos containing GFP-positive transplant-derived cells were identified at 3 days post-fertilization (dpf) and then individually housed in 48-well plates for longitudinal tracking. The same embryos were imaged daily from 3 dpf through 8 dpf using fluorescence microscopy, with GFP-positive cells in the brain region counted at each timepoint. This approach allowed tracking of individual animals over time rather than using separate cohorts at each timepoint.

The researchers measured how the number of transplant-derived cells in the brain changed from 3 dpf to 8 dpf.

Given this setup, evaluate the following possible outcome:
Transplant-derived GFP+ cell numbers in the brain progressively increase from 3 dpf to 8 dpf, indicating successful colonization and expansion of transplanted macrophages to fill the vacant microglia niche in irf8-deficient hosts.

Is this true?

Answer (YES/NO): YES